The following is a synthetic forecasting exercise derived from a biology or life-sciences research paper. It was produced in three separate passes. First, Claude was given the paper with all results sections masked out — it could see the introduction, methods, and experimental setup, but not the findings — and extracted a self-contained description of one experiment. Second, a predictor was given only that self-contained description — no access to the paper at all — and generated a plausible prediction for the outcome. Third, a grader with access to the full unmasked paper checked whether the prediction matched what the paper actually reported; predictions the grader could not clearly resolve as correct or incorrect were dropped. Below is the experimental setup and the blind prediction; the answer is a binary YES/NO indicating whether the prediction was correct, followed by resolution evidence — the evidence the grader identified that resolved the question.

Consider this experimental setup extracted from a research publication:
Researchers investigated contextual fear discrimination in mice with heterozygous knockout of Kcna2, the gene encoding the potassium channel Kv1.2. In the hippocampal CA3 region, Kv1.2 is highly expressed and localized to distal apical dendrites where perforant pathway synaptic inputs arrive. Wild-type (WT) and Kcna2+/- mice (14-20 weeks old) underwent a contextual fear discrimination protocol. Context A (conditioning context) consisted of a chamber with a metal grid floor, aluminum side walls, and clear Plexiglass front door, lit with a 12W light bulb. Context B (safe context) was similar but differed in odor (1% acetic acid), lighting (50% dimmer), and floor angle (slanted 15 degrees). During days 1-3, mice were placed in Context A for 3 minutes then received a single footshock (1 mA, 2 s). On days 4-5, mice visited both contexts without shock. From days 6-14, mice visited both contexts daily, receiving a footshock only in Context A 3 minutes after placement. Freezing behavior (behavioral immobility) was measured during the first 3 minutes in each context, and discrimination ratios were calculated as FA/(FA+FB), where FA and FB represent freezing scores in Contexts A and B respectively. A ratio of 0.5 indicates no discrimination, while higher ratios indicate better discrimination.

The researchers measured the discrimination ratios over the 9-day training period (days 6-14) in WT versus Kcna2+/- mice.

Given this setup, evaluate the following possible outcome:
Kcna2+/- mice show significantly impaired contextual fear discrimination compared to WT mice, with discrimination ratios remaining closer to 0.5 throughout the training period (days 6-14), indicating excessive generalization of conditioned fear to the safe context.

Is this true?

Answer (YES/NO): NO